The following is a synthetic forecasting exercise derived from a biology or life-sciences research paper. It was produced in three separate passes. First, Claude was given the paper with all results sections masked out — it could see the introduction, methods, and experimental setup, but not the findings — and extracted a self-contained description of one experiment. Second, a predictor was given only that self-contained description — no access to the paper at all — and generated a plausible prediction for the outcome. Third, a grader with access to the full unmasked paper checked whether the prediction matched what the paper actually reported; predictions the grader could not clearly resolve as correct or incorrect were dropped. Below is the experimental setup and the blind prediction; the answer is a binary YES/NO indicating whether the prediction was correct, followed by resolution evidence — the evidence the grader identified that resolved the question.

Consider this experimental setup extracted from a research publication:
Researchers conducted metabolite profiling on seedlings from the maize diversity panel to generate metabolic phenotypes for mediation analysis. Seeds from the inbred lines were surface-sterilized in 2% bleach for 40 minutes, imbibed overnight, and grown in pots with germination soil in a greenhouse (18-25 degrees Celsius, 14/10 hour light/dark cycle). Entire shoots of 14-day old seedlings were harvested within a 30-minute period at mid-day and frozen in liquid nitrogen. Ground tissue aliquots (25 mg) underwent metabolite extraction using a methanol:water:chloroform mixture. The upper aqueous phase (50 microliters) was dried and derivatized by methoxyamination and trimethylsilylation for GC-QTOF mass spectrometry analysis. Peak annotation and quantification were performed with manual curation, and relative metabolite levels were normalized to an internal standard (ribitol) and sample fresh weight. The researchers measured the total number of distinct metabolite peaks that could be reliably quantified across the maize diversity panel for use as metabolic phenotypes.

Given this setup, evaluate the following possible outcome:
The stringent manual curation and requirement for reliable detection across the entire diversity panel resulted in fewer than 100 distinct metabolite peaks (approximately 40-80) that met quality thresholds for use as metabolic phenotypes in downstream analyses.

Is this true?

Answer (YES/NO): YES